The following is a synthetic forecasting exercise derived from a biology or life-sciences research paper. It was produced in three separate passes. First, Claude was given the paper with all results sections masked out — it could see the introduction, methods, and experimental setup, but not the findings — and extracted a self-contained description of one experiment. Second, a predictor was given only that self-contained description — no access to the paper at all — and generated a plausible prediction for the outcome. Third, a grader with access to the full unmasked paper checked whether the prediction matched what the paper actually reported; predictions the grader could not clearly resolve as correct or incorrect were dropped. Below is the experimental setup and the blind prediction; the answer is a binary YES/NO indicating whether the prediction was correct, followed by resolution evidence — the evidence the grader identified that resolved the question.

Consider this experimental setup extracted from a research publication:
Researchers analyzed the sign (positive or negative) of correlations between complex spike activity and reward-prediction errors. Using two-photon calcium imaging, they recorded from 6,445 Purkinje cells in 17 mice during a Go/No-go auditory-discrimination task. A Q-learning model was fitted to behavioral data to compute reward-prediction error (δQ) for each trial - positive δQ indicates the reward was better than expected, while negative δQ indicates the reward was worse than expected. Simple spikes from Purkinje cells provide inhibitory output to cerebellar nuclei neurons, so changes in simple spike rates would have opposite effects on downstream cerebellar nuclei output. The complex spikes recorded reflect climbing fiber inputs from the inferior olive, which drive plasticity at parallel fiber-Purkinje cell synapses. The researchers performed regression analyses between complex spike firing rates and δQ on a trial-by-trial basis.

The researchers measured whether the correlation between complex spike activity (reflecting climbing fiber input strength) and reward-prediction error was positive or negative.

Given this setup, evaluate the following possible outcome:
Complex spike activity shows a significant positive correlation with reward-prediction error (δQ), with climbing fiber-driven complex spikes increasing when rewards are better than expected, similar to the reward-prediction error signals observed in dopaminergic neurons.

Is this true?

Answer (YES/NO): NO